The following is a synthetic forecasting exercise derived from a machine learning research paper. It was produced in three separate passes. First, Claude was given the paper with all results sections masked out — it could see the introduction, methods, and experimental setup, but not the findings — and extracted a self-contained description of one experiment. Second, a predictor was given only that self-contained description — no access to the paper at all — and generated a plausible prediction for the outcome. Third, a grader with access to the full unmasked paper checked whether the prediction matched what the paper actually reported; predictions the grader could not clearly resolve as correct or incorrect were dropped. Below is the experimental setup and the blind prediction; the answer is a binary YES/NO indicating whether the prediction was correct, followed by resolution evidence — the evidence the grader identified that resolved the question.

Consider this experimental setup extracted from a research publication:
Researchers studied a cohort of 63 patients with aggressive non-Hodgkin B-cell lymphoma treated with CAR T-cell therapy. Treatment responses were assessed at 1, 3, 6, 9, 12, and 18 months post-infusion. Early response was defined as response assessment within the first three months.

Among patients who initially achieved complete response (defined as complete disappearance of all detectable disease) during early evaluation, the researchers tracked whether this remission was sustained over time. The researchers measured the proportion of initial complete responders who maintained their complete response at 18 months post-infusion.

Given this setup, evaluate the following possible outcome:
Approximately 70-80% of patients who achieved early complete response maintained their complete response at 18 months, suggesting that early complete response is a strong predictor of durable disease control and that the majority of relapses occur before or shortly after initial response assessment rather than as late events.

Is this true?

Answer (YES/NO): NO